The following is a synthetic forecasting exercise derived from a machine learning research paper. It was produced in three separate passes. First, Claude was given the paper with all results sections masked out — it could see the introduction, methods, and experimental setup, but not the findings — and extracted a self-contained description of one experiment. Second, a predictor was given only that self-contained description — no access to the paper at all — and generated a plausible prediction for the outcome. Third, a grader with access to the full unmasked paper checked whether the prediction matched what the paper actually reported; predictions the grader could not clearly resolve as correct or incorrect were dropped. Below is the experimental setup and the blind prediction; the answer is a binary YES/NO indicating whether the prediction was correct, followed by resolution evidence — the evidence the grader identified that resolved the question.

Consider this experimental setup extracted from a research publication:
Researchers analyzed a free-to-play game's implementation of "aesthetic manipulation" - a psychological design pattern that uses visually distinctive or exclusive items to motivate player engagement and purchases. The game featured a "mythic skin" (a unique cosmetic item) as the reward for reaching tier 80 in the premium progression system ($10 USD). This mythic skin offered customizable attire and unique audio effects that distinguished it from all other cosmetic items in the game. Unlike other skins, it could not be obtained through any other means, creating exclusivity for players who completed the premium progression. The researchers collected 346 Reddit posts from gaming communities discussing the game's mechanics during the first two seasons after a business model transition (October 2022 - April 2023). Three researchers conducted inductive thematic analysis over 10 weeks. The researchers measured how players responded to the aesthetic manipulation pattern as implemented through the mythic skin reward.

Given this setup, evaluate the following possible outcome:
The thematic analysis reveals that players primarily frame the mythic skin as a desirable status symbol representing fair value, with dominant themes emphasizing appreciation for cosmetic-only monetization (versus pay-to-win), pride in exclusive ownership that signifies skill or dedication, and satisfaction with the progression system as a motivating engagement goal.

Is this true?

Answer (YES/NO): NO